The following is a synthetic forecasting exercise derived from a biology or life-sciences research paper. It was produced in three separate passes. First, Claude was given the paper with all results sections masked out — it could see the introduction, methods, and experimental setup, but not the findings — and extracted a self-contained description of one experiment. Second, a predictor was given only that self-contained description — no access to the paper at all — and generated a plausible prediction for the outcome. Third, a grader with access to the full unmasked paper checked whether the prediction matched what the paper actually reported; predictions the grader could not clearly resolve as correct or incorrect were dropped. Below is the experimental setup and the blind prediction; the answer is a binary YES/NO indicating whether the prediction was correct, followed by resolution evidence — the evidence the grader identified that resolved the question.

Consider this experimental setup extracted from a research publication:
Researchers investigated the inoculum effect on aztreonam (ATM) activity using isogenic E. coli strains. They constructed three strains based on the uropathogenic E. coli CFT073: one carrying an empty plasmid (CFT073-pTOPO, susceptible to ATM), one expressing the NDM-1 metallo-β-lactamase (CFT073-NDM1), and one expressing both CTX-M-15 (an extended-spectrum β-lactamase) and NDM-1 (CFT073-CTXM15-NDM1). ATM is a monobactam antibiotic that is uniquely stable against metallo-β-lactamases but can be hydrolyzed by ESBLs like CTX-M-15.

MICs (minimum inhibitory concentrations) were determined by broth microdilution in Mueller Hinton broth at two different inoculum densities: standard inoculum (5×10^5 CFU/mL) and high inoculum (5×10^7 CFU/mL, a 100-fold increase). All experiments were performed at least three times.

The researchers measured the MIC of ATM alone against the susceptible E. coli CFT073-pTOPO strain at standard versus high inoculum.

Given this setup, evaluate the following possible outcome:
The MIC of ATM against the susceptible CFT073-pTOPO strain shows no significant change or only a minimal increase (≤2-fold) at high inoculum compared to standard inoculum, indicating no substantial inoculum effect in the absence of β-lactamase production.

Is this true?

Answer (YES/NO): NO